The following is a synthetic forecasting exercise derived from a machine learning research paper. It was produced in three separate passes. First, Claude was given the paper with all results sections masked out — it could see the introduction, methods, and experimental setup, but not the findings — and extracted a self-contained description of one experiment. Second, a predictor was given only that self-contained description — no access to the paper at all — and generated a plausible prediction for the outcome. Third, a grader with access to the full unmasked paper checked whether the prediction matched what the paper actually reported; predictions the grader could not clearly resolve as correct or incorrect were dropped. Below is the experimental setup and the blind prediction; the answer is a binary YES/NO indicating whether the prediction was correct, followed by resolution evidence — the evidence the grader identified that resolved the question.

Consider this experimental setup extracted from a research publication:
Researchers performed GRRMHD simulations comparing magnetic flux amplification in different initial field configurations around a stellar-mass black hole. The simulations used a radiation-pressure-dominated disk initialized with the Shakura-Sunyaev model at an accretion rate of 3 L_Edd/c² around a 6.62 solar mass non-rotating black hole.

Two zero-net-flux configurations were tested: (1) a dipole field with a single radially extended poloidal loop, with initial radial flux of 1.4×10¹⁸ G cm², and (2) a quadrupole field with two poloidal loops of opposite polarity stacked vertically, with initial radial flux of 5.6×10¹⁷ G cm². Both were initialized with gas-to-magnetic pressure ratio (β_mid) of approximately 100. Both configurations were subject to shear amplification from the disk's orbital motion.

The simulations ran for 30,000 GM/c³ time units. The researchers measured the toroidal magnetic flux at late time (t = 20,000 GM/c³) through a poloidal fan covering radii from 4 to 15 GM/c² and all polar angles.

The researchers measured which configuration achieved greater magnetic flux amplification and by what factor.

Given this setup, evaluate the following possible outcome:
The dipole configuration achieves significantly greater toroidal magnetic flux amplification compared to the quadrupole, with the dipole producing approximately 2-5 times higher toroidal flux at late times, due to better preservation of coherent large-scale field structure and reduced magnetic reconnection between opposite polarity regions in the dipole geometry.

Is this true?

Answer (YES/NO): NO